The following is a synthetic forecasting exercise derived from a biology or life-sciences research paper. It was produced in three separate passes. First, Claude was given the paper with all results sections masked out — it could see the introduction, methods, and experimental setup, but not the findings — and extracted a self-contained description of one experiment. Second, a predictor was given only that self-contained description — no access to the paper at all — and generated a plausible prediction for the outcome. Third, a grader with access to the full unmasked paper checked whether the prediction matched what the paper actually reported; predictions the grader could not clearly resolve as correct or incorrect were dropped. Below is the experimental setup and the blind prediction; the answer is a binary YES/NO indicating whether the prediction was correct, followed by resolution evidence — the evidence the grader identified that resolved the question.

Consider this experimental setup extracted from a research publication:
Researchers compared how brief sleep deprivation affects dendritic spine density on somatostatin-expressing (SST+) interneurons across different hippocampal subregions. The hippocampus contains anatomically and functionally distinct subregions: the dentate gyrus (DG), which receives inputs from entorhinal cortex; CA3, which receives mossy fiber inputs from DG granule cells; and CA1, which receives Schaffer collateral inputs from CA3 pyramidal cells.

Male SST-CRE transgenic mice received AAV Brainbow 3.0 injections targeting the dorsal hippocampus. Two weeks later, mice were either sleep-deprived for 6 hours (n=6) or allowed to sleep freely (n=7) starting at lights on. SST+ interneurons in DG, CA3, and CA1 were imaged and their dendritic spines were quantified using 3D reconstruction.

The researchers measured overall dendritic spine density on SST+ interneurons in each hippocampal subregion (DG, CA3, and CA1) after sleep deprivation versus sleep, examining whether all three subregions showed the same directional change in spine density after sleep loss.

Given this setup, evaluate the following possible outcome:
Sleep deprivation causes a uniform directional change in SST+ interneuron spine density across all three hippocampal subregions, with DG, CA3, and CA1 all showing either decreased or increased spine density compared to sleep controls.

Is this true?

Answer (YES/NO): NO